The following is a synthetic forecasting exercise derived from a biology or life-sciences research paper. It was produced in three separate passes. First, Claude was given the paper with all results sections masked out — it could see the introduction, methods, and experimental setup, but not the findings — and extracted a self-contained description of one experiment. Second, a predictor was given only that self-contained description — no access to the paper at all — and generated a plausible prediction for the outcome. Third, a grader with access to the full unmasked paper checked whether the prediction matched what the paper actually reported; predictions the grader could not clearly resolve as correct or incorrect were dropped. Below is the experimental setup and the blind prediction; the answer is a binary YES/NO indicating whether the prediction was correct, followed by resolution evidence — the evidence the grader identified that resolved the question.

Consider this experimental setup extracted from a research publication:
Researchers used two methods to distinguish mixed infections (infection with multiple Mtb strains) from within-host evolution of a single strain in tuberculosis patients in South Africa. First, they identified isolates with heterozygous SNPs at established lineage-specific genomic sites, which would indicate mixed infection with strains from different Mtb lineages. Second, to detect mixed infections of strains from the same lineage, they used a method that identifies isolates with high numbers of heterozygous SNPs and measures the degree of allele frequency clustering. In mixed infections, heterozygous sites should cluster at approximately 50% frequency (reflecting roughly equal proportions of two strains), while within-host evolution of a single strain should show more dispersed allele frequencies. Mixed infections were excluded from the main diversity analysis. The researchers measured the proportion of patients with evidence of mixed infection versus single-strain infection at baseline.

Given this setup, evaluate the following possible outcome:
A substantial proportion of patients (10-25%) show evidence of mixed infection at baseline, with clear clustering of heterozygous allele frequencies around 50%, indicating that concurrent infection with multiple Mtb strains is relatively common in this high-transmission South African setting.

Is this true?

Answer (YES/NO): NO